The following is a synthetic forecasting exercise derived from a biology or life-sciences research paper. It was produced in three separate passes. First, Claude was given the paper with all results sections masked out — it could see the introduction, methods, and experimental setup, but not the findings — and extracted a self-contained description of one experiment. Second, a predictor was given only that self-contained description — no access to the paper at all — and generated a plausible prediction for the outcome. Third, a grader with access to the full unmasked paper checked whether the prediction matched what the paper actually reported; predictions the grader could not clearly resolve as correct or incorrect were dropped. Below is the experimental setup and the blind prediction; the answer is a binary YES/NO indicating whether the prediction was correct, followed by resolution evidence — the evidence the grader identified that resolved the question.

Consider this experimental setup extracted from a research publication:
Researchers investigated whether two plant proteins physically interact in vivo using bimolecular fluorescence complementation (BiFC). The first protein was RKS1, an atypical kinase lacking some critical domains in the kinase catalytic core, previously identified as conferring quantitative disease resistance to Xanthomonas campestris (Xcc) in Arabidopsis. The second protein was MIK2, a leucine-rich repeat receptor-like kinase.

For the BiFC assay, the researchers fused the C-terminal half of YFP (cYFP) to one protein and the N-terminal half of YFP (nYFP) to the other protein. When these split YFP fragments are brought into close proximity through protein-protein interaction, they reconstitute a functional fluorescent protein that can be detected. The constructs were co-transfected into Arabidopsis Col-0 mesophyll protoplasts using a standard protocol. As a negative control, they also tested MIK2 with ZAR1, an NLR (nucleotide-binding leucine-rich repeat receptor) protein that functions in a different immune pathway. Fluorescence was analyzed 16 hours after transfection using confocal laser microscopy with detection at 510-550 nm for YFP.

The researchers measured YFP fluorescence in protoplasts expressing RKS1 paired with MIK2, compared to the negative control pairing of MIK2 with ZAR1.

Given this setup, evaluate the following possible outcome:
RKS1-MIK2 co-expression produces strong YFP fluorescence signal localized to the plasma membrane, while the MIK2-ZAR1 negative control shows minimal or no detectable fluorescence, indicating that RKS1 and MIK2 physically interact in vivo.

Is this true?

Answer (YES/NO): NO